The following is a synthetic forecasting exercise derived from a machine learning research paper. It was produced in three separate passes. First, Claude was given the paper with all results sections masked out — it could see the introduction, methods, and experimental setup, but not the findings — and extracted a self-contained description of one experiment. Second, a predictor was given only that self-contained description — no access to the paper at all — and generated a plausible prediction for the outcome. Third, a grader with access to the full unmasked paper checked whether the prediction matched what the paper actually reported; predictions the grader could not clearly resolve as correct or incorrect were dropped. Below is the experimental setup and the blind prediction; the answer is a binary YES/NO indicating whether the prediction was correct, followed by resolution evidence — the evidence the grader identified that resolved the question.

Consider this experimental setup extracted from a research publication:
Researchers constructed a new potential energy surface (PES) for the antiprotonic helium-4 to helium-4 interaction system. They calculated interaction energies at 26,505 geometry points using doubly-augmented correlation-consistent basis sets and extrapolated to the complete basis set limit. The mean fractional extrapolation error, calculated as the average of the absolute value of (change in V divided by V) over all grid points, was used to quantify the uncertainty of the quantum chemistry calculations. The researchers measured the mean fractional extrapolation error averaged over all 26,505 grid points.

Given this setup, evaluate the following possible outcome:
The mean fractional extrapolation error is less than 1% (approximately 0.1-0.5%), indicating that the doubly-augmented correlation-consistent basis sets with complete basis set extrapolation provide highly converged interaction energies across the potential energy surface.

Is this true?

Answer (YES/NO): NO